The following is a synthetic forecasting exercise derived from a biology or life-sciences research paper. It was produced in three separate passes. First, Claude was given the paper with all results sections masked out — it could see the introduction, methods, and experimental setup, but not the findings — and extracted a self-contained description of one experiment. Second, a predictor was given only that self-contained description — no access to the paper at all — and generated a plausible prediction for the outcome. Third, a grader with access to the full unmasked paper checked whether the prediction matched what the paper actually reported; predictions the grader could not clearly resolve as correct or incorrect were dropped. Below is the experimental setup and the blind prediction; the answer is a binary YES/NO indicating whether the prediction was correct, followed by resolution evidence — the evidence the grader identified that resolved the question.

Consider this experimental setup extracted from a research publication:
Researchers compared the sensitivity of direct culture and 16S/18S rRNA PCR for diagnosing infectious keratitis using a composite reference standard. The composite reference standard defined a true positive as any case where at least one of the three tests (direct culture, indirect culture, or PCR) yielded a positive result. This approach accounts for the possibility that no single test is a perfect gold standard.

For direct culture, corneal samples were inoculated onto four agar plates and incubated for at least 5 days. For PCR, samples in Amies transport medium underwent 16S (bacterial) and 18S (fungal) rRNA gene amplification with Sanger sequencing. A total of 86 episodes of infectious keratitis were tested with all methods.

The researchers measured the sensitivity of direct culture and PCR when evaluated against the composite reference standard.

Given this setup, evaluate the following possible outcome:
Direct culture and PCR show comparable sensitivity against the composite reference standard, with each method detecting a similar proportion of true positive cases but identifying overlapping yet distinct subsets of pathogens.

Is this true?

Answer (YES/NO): NO